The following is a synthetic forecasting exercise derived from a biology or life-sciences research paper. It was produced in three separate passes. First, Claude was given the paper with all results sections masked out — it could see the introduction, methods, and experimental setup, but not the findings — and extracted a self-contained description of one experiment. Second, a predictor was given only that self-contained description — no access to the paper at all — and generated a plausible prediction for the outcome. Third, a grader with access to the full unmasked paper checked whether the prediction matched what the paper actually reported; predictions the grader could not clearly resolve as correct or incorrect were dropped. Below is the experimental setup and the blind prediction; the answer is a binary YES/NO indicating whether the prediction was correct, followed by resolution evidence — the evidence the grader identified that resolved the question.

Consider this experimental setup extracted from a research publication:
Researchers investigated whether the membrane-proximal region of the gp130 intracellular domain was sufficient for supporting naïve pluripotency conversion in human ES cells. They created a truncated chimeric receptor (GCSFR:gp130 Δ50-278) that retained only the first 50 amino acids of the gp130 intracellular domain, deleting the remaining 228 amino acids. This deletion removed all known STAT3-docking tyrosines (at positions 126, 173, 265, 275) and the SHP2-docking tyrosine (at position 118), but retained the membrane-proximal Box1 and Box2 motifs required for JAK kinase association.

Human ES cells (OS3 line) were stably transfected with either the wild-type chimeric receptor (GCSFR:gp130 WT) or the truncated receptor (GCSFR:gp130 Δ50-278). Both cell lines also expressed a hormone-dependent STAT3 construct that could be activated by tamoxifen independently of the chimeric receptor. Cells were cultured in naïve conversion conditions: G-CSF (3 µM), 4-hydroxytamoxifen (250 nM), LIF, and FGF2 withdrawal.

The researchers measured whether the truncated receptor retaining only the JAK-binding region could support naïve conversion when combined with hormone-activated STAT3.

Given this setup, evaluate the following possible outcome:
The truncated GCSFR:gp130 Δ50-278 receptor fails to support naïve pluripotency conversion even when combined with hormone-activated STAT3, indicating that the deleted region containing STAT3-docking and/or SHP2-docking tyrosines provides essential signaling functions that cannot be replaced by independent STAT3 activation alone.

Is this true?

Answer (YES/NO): NO